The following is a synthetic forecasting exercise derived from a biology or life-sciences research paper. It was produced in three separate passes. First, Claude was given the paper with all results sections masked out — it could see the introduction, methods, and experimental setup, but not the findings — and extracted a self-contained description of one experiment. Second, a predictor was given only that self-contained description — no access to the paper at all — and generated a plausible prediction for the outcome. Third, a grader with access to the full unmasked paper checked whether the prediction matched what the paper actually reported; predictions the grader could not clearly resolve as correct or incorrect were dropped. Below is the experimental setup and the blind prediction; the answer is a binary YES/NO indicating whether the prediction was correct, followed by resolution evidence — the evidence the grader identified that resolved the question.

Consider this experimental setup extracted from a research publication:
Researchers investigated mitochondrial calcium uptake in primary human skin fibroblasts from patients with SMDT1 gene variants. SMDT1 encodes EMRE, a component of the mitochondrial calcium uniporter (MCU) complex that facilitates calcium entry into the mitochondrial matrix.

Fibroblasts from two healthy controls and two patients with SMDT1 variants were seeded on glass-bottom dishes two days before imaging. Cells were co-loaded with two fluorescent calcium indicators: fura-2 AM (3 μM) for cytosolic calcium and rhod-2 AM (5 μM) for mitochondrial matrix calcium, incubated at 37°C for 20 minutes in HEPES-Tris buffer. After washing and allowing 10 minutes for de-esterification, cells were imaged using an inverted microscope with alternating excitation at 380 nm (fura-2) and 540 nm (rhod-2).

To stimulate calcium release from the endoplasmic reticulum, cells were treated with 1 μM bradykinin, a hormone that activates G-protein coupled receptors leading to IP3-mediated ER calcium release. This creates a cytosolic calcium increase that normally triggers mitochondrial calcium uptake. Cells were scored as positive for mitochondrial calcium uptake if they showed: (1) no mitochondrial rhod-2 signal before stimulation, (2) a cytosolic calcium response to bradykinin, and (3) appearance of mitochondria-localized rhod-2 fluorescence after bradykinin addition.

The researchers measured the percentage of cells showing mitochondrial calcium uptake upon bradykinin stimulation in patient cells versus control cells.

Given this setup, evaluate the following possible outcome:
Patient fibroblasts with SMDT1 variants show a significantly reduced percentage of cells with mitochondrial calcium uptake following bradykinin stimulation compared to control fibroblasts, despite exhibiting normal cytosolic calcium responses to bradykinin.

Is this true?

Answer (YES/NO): YES